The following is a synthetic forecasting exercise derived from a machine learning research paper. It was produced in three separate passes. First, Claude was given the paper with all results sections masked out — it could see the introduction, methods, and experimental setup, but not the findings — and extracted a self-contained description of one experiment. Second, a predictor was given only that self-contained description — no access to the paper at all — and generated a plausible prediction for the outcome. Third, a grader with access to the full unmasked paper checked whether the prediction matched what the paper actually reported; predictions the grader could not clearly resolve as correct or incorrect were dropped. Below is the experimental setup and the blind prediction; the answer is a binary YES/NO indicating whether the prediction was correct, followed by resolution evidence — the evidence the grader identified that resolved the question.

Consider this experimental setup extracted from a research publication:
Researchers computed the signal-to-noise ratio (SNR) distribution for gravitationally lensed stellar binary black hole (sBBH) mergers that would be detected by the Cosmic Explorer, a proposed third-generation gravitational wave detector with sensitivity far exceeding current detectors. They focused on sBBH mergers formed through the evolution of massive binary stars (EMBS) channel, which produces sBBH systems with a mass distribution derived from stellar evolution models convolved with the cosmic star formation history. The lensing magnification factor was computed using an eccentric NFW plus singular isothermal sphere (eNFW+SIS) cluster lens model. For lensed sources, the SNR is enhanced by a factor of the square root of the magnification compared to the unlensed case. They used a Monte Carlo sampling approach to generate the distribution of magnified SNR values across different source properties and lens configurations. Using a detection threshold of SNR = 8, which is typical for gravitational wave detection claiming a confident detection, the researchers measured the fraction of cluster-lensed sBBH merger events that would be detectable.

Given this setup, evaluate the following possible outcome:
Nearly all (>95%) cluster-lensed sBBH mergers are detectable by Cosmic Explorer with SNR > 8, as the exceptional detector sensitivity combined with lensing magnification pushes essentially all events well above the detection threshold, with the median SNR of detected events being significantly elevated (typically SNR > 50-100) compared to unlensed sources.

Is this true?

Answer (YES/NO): NO